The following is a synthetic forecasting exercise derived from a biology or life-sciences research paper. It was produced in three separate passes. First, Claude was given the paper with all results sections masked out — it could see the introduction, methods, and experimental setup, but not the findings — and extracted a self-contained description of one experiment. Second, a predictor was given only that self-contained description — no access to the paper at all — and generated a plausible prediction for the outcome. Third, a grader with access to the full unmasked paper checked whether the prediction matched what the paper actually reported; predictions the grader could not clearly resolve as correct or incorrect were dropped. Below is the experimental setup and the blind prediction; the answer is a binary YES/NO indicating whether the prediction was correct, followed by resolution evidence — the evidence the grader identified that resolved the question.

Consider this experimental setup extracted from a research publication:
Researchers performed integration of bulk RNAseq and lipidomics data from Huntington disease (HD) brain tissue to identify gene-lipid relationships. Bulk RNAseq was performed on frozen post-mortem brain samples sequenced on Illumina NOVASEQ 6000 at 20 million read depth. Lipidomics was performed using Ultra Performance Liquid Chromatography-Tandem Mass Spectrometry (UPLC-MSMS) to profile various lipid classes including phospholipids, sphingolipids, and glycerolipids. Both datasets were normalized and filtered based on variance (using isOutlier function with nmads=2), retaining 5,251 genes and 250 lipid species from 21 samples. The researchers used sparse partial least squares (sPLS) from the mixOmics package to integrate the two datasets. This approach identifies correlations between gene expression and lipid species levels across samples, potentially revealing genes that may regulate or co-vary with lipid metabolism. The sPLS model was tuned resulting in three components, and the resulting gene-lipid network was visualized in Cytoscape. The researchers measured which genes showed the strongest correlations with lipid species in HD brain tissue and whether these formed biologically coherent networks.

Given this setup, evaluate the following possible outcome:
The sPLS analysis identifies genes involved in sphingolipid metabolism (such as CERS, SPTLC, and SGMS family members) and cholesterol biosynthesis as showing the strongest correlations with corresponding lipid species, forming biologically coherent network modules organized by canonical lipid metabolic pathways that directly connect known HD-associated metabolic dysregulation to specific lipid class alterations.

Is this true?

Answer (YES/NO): NO